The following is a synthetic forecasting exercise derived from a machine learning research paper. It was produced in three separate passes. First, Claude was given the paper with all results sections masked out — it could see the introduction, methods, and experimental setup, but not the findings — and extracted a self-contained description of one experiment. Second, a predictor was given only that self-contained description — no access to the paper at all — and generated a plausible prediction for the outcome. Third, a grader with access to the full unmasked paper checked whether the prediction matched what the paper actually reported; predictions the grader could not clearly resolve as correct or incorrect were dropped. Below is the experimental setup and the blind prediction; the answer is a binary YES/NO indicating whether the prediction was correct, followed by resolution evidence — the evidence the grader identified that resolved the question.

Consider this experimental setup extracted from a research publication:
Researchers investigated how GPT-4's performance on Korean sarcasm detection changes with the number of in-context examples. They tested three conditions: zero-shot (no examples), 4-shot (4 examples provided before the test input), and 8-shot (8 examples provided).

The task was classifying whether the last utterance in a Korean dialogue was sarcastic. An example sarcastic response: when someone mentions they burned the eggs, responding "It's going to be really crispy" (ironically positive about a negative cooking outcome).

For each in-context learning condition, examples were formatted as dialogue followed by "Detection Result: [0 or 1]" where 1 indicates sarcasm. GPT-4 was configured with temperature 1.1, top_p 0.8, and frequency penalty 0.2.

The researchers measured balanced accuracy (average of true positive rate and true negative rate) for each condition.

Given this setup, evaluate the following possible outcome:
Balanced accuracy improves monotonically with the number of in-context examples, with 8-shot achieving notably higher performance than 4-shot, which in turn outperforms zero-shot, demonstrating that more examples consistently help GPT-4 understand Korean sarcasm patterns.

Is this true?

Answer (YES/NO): NO